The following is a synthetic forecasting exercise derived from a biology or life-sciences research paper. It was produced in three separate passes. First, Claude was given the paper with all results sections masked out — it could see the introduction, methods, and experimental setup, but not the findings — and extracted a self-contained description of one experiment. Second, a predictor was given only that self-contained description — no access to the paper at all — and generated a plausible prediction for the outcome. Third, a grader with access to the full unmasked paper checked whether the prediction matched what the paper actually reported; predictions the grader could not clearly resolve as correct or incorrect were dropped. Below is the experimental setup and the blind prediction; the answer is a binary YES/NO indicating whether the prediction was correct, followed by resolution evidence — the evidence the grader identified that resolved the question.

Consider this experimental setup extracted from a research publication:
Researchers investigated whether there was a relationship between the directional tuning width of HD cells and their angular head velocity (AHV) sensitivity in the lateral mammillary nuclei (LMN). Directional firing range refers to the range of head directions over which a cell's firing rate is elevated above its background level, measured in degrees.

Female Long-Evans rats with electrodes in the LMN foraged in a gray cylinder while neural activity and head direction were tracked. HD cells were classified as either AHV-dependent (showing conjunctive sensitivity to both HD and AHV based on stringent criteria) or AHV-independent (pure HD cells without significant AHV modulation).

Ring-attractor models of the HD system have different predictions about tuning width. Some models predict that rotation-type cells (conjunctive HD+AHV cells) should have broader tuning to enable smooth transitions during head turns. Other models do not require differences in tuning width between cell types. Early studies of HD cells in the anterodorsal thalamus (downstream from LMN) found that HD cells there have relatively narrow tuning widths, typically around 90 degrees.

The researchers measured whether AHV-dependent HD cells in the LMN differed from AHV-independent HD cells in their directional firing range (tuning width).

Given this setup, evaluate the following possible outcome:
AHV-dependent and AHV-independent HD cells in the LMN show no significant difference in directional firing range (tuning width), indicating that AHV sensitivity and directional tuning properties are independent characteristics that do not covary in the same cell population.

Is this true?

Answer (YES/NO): YES